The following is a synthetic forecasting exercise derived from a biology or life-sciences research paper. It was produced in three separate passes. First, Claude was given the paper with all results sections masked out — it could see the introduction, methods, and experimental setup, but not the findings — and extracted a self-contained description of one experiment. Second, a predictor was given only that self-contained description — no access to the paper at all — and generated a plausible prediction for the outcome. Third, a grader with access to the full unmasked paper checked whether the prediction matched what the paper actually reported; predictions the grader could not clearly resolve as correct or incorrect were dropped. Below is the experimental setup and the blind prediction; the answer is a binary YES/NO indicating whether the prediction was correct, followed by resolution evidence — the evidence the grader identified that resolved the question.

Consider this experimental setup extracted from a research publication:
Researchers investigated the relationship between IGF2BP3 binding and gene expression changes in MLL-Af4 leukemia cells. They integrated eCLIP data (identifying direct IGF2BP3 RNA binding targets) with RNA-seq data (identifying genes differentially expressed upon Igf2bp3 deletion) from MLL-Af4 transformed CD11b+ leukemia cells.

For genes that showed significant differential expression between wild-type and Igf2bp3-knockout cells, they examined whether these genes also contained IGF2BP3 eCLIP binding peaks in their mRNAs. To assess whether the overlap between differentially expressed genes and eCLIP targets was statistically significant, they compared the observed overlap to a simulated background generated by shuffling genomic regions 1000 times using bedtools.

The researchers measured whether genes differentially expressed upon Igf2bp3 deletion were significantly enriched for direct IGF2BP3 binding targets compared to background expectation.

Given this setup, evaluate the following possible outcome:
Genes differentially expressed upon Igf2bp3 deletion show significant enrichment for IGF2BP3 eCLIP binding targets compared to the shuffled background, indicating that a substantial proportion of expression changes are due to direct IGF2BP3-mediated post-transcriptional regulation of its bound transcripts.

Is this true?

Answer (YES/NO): YES